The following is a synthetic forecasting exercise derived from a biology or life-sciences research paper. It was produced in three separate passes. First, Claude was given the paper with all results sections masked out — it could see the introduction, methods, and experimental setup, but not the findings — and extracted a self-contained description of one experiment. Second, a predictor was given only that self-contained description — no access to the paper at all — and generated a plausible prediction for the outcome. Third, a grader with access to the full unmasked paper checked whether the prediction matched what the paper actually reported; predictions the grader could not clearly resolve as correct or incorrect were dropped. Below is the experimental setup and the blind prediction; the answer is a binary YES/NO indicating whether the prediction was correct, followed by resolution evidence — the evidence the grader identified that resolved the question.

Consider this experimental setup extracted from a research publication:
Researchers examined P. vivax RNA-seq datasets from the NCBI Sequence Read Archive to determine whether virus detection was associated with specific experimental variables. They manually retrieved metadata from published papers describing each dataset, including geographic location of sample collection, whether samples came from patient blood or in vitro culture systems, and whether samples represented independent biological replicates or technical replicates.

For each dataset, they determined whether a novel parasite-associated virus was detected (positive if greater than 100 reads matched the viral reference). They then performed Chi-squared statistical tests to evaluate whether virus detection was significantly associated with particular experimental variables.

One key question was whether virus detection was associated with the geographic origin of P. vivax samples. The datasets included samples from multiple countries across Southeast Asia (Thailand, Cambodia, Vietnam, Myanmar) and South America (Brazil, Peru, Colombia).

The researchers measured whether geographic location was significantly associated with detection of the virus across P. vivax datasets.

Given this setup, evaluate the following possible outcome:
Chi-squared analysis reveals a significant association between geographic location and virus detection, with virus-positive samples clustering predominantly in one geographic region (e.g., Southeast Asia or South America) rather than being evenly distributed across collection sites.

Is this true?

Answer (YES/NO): NO